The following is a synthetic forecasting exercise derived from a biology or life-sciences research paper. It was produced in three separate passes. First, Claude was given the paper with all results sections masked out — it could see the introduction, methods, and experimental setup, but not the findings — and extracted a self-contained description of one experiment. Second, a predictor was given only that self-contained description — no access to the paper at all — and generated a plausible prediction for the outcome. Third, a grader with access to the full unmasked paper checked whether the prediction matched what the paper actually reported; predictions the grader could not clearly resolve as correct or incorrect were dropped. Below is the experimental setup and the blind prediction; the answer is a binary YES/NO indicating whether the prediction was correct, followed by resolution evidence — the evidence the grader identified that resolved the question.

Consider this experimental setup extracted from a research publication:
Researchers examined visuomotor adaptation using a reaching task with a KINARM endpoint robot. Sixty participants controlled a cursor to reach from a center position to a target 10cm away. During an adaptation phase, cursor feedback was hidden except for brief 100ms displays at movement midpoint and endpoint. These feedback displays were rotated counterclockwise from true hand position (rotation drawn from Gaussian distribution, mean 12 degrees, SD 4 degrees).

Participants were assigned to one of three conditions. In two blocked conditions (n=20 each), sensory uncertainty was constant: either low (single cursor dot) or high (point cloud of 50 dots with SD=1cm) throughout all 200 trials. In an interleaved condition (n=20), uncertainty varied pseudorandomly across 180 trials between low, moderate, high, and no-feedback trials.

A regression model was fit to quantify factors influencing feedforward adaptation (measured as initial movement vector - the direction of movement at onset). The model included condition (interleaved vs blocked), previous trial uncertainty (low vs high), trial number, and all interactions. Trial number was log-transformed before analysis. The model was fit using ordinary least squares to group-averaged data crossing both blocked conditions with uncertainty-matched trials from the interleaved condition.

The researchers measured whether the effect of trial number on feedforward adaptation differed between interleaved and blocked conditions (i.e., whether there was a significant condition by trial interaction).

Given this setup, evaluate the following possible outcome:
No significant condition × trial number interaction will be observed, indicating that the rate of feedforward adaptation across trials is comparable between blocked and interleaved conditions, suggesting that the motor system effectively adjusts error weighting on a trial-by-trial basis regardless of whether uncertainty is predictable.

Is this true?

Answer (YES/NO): NO